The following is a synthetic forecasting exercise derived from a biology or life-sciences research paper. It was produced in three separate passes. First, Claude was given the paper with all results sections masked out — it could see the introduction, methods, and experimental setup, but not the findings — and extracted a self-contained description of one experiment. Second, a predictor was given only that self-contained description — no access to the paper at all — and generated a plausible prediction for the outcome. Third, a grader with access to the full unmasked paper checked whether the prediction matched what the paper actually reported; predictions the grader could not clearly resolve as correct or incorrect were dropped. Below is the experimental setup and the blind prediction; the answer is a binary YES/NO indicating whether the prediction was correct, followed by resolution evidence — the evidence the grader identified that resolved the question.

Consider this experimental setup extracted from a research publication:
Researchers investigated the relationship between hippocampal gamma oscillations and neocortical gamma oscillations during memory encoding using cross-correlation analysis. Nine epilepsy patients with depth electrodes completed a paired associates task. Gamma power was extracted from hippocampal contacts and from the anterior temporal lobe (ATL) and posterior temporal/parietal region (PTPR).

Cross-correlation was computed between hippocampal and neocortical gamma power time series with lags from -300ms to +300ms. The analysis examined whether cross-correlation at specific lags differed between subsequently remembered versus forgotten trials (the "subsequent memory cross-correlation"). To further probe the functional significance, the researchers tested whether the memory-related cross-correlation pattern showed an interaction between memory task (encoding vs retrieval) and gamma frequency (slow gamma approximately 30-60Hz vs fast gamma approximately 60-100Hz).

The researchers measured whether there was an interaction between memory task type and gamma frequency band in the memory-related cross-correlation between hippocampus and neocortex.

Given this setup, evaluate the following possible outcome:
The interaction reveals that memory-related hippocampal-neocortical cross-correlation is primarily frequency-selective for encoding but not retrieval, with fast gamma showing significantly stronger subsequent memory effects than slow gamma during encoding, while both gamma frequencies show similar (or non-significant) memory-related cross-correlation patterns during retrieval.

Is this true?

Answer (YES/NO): NO